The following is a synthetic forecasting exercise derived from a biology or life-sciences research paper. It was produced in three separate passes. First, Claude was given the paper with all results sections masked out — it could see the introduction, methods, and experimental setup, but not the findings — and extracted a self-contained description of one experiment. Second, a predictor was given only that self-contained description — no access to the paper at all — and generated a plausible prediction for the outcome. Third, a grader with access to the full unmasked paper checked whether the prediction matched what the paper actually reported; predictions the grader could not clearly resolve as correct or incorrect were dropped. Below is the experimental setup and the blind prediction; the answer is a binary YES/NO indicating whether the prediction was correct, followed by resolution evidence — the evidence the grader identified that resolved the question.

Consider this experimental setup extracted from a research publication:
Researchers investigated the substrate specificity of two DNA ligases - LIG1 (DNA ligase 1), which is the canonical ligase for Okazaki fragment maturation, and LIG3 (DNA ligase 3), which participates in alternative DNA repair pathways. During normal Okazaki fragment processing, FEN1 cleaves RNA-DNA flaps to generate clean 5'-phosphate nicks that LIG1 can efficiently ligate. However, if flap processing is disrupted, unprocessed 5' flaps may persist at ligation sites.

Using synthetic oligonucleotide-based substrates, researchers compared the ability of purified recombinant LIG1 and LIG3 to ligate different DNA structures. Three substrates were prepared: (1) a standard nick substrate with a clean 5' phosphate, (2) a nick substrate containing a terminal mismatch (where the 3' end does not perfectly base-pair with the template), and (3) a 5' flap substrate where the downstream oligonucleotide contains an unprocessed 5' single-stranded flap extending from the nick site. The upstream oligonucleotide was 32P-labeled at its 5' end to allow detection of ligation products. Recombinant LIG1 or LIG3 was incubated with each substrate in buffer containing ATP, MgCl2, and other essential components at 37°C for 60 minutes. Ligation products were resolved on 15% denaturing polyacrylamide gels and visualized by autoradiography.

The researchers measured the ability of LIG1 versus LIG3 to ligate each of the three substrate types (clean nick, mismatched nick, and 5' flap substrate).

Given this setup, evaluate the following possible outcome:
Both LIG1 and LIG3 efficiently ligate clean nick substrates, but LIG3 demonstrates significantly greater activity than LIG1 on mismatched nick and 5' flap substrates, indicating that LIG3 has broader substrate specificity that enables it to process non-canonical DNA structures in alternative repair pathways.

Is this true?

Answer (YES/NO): YES